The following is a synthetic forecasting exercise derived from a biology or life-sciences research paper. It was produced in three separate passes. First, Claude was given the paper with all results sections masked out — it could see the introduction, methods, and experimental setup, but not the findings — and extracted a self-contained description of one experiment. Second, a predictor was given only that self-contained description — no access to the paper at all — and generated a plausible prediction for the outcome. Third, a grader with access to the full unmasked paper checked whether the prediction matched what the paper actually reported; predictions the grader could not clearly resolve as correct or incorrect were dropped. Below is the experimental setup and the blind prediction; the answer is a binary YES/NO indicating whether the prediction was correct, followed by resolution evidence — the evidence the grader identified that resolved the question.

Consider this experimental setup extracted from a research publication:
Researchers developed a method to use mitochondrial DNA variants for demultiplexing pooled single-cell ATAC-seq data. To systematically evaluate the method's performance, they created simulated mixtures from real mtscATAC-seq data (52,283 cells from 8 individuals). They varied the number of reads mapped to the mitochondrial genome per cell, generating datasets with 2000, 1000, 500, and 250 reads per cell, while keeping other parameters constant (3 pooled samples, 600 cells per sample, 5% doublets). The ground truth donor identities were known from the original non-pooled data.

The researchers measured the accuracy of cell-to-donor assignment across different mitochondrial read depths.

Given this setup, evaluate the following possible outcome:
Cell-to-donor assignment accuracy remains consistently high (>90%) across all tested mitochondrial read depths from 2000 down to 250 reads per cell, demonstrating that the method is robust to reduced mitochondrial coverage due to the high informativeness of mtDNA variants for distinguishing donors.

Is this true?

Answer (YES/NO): YES